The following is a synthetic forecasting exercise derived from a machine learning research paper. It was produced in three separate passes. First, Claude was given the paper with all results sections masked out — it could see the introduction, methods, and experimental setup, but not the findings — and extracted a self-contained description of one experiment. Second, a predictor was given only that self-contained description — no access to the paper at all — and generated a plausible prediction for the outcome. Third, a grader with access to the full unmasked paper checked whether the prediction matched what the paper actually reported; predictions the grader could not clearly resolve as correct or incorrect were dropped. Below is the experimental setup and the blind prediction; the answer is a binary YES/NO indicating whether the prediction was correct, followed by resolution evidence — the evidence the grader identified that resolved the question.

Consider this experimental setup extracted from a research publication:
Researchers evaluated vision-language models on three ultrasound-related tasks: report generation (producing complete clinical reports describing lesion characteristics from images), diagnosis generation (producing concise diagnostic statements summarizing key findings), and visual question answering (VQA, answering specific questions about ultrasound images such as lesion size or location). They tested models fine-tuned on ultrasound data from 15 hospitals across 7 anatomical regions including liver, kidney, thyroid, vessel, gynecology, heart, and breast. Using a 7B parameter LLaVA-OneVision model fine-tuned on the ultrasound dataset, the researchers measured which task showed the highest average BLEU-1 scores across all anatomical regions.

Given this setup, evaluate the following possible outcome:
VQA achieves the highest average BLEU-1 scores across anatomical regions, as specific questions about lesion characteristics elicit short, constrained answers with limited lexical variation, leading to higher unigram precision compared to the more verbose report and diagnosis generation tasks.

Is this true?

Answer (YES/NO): NO